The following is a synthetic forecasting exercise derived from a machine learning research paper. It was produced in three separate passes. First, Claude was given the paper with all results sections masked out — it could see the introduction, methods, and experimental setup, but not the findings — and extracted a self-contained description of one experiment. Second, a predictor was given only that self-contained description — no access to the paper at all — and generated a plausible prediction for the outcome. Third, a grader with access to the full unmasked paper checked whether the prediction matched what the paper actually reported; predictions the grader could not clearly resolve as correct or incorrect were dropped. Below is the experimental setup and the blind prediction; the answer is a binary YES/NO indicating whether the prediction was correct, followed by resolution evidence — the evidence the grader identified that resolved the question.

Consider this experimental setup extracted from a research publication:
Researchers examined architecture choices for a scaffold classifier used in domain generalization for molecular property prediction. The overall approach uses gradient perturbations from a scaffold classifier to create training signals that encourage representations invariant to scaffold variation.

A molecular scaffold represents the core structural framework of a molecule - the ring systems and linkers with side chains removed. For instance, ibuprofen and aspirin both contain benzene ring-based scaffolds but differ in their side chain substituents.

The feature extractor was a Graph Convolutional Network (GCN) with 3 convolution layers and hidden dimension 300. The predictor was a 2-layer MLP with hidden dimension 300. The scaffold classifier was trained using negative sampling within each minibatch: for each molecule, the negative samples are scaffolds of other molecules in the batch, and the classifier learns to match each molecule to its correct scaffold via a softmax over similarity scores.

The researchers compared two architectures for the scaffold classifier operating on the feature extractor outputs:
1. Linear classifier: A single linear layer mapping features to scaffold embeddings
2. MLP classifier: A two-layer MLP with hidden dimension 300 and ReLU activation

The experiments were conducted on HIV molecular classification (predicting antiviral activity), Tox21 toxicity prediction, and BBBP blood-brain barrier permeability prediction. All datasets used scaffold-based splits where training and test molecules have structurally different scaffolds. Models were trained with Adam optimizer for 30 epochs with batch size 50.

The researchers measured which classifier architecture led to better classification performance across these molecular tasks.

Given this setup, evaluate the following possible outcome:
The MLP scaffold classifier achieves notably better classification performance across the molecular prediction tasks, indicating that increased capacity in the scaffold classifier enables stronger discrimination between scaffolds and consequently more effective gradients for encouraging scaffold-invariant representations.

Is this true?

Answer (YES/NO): YES